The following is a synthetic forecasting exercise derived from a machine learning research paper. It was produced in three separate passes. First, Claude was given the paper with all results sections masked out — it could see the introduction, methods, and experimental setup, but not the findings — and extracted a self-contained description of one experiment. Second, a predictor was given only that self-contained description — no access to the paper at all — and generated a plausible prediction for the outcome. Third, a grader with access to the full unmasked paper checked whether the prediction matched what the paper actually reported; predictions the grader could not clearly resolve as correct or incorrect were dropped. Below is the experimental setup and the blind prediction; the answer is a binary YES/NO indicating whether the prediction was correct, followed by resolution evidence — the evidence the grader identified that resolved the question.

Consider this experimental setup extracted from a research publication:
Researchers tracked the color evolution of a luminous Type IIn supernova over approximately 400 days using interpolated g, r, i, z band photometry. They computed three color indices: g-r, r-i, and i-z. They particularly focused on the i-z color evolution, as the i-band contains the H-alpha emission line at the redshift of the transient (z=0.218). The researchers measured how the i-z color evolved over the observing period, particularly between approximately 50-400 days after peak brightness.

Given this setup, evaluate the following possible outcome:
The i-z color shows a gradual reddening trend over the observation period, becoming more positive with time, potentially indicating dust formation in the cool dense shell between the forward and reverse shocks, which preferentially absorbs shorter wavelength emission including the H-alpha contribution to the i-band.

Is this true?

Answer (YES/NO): NO